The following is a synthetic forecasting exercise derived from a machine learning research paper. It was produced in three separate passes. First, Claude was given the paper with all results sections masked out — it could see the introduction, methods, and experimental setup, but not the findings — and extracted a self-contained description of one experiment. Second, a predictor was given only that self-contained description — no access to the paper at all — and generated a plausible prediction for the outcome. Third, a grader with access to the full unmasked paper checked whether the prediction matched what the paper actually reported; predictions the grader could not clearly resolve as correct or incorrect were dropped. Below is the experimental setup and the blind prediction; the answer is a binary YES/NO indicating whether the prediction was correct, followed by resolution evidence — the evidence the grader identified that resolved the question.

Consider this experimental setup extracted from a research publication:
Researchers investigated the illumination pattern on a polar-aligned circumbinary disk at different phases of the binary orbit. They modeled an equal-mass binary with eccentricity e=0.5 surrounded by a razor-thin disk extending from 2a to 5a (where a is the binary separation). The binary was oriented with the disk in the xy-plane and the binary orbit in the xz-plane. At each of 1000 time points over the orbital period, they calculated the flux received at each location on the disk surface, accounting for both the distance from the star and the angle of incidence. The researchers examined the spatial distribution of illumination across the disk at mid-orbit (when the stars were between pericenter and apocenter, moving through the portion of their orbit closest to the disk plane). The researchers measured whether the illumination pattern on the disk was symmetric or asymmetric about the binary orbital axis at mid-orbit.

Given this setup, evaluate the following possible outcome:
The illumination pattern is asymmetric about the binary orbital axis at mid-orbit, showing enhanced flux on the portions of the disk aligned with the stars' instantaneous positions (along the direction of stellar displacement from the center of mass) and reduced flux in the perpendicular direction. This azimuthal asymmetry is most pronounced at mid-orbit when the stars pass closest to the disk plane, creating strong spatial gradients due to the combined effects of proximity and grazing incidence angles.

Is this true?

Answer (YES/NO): NO